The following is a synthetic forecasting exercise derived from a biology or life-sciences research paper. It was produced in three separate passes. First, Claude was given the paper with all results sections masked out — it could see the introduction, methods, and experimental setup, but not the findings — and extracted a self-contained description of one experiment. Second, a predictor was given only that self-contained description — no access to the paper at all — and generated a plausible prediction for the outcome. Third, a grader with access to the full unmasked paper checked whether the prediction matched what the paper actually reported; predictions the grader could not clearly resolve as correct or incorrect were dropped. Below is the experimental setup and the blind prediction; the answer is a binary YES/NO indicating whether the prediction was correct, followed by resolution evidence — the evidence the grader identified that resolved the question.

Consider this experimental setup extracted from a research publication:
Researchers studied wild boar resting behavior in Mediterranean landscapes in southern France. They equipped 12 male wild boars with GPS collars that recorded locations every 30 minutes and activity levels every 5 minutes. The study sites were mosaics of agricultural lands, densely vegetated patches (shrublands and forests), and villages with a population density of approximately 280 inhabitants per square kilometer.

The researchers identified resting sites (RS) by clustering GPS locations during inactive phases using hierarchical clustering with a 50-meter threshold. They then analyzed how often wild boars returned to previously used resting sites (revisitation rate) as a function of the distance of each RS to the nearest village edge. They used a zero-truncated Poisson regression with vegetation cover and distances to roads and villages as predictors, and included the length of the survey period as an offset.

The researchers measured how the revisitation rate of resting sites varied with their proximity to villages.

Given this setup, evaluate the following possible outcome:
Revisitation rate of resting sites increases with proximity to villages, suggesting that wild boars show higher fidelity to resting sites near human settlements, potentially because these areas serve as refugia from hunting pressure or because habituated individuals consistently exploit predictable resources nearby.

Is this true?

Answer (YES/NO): YES